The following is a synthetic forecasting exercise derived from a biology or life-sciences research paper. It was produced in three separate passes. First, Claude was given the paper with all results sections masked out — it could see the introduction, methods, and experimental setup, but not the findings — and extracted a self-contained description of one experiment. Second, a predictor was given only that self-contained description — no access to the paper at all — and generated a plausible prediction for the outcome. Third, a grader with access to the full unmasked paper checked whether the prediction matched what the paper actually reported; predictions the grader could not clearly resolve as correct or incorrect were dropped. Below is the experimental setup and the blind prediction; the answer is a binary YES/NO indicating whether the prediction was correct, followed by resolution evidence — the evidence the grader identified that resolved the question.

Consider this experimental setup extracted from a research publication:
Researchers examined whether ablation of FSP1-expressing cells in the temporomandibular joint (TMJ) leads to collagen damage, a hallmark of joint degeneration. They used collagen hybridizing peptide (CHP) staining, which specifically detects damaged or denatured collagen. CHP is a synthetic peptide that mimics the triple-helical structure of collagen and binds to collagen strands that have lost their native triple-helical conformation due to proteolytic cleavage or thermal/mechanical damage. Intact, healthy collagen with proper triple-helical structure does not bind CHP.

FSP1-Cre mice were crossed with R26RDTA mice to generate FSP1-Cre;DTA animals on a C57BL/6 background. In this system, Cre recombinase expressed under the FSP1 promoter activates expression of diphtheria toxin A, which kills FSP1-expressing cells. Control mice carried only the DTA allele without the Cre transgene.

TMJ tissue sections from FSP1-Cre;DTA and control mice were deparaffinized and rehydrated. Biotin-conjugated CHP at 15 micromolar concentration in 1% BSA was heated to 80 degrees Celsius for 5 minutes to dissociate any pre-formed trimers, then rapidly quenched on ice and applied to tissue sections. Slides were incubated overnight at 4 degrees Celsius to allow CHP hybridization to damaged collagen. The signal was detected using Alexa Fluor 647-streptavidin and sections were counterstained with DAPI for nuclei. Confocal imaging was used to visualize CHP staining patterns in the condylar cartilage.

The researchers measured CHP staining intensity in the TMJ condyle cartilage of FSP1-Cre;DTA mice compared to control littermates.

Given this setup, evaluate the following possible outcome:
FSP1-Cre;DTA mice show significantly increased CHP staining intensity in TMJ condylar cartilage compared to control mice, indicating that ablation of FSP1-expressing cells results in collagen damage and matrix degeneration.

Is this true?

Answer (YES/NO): YES